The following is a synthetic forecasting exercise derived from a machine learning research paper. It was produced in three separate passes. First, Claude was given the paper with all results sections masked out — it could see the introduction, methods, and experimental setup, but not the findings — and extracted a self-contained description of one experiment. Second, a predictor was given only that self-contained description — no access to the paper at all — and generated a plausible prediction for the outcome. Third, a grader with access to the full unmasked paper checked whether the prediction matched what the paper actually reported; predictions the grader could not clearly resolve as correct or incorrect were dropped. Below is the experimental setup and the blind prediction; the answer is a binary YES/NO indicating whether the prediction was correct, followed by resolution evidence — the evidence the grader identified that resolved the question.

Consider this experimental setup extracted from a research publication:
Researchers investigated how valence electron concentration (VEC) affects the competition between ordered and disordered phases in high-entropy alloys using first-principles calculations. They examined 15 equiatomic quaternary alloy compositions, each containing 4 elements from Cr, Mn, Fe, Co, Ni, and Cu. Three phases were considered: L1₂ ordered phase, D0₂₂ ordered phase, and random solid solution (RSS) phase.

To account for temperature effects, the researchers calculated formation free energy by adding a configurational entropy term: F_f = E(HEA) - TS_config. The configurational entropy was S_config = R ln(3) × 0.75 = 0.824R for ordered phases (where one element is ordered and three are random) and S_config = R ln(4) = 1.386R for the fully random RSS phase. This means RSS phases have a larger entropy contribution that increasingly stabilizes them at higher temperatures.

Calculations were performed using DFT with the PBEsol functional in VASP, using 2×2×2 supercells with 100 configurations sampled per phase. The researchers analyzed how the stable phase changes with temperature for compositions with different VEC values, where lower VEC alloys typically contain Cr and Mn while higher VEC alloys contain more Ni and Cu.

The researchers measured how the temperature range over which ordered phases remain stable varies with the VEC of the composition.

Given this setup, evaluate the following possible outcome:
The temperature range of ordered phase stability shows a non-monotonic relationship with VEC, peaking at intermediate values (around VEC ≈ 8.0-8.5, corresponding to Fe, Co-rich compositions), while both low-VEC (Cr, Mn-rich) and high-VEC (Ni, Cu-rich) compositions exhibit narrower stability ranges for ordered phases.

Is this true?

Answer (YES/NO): YES